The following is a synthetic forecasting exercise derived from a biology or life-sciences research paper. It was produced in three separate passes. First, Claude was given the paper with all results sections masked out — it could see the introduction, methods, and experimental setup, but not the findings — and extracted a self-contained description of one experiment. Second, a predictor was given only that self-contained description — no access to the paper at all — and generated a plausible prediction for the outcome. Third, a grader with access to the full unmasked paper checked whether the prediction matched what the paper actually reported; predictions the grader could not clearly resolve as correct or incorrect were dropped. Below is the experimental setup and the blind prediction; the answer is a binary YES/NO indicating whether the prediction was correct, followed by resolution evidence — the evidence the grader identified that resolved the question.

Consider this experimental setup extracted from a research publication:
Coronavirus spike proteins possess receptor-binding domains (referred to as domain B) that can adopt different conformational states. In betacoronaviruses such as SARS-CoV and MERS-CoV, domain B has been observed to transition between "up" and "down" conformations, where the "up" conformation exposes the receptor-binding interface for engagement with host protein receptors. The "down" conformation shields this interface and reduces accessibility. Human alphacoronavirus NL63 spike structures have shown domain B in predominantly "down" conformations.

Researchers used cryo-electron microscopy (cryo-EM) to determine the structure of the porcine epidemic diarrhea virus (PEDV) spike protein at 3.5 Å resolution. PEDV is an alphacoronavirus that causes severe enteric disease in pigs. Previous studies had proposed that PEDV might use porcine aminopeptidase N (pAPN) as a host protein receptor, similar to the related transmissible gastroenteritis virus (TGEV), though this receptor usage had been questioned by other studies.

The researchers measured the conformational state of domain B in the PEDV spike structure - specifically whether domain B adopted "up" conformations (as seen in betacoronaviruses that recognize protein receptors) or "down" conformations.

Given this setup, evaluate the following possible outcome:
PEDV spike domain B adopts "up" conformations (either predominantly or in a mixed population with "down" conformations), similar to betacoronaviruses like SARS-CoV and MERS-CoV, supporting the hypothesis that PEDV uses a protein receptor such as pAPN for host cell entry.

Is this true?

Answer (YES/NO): NO